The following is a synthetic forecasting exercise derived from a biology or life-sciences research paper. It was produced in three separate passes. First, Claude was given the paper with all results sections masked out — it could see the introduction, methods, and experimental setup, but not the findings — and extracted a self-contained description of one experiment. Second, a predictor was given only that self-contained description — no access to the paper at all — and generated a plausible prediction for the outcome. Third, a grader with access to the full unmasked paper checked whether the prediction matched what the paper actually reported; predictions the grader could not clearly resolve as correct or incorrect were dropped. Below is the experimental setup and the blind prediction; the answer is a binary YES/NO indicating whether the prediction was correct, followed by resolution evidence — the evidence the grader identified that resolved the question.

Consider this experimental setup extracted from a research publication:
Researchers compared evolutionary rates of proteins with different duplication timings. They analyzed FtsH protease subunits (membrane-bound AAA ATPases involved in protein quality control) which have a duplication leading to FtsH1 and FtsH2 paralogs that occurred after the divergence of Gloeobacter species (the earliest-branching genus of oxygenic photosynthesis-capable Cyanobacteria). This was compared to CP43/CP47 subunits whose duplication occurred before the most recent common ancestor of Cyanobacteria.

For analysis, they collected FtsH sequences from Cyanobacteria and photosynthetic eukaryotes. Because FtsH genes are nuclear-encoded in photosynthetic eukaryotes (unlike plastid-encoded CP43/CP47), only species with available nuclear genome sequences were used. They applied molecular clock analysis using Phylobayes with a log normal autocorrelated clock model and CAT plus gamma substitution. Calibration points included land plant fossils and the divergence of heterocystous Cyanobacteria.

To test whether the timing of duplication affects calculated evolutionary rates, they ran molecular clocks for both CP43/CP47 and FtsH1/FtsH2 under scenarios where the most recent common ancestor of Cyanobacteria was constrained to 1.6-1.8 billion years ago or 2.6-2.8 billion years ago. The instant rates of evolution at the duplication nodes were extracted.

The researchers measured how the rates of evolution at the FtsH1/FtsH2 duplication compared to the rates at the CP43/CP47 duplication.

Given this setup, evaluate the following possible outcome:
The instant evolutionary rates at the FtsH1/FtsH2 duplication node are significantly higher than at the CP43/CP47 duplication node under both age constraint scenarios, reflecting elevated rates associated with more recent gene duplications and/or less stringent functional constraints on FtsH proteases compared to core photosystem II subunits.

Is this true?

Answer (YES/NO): NO